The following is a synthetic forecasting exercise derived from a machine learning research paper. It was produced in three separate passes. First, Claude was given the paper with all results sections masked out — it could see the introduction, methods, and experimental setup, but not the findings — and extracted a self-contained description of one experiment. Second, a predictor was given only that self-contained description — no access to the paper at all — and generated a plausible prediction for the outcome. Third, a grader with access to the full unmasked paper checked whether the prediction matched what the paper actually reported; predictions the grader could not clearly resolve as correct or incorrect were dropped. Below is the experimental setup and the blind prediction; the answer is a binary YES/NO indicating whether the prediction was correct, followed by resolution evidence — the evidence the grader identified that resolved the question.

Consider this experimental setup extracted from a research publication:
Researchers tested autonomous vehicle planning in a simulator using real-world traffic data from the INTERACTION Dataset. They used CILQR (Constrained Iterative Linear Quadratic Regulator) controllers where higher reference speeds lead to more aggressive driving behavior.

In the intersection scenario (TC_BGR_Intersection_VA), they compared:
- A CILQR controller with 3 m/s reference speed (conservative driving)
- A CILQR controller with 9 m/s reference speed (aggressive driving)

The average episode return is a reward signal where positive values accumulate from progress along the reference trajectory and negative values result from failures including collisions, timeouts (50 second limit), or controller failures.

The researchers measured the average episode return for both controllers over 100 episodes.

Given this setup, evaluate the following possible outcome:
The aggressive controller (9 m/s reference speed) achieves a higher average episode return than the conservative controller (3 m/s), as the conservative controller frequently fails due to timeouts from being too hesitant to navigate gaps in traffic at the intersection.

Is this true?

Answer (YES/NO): NO